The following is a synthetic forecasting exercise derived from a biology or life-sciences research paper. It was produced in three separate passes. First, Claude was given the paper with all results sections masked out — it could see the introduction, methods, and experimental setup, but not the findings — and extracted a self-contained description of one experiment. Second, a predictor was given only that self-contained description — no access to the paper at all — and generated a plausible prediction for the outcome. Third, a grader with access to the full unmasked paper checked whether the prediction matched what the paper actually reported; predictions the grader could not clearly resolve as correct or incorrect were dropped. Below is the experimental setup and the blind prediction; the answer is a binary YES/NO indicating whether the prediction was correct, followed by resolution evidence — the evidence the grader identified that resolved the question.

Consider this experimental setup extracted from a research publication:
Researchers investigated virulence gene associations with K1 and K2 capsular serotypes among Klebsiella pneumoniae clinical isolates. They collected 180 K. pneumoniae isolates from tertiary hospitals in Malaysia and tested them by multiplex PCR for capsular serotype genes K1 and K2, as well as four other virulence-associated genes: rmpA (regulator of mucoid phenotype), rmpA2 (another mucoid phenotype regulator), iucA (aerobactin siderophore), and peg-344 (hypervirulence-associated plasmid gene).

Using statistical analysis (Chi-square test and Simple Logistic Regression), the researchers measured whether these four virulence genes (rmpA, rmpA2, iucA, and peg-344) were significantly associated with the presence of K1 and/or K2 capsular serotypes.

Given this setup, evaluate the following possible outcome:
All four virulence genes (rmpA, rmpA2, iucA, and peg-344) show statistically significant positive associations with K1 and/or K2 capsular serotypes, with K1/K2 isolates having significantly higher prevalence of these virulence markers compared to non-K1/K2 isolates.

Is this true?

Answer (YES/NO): YES